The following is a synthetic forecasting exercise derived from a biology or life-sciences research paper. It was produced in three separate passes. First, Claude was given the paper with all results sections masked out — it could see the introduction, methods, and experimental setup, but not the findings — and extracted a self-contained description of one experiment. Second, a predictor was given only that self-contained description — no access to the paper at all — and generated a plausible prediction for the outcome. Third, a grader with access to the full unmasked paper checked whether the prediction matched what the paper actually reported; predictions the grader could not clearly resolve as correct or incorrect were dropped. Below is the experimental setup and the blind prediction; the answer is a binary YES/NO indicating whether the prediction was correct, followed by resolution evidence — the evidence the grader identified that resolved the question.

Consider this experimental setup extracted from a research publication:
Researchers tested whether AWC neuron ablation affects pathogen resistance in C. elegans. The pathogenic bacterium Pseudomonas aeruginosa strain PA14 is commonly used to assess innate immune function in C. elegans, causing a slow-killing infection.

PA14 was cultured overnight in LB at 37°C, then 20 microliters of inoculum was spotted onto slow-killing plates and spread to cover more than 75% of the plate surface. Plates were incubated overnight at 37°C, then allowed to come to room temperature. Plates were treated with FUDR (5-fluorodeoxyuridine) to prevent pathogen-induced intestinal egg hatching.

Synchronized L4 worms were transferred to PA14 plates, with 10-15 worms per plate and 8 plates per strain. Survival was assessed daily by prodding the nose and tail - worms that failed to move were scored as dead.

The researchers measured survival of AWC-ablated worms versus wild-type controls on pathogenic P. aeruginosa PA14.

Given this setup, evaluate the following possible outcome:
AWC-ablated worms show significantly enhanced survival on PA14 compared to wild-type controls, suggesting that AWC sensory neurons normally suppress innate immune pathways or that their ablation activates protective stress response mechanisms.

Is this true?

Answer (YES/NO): YES